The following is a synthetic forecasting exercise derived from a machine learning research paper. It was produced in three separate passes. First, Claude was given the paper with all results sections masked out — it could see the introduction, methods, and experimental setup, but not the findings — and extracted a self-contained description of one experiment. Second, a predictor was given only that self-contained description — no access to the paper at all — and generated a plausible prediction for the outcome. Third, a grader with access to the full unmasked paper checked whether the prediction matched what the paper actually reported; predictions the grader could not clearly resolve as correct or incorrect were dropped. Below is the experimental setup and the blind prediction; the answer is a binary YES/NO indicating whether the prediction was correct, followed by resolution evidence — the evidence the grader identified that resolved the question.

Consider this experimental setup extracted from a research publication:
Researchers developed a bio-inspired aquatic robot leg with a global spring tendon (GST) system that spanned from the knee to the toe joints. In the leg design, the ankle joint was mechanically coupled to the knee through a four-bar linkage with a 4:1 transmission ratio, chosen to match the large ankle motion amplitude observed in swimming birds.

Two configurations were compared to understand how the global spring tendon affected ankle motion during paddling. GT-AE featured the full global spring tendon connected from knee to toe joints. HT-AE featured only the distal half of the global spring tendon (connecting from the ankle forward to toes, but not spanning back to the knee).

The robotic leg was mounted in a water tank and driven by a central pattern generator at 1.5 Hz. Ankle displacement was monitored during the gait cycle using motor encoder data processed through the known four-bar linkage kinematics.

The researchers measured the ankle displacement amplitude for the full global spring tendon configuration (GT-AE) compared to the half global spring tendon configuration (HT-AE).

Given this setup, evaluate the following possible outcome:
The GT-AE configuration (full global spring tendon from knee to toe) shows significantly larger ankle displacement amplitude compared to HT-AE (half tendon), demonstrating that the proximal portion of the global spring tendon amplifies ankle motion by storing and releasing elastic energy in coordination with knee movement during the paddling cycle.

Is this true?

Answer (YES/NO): NO